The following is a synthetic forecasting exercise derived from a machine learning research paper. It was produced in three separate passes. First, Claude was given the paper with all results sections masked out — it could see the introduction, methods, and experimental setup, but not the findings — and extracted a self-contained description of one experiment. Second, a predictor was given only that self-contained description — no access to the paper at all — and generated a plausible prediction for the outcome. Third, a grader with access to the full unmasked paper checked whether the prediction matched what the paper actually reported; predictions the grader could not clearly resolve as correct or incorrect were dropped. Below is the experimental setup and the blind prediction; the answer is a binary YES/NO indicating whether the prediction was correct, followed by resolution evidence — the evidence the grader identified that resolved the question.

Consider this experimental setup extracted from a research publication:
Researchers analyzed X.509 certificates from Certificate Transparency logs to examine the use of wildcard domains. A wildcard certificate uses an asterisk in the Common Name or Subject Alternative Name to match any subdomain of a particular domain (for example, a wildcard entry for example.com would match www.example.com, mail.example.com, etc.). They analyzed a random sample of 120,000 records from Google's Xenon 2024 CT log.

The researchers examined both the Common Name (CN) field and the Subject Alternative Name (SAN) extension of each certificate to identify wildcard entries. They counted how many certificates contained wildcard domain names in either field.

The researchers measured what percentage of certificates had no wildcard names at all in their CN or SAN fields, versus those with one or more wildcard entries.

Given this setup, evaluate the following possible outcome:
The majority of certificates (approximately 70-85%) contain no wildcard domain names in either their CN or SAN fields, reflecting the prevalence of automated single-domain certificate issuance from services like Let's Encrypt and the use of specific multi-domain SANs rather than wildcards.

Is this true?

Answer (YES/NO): NO